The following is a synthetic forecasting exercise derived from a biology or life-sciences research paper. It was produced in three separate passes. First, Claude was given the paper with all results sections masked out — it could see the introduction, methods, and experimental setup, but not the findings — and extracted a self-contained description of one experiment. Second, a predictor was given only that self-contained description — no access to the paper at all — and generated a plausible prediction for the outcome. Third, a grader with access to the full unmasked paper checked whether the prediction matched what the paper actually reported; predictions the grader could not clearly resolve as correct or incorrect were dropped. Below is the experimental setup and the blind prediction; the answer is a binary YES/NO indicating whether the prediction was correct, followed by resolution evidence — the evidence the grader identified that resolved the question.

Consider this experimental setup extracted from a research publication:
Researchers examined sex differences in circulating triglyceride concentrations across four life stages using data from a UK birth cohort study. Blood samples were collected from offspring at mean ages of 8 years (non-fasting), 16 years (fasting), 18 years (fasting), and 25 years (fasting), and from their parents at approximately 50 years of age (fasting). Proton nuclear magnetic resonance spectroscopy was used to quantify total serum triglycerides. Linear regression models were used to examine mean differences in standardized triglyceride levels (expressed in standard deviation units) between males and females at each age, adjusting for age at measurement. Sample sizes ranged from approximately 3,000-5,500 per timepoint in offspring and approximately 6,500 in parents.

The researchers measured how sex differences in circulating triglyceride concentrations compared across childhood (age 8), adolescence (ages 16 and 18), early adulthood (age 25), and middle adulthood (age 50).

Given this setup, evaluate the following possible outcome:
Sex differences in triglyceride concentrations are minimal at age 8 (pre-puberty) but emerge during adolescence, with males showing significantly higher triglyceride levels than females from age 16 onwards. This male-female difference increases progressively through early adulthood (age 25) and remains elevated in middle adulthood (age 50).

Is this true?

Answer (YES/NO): NO